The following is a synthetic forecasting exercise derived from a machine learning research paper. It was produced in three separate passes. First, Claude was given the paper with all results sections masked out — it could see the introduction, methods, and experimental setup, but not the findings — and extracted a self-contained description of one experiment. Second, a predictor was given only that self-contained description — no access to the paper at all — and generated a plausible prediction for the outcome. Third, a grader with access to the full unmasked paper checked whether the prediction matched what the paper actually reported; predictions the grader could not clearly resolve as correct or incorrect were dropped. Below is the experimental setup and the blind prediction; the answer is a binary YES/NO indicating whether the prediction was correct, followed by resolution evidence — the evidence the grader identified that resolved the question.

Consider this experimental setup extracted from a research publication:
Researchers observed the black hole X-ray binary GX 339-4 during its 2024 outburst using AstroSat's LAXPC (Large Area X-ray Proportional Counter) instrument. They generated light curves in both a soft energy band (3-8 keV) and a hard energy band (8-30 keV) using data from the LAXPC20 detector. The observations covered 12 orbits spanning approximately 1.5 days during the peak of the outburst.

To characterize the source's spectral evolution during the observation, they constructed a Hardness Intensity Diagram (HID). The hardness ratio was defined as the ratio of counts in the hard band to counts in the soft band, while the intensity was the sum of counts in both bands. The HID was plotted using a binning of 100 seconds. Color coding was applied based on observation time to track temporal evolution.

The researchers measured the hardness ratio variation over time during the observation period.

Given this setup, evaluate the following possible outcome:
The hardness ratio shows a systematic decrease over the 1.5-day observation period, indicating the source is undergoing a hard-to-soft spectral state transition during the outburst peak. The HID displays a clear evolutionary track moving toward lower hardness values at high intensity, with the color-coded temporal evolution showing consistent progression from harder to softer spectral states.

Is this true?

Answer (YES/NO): NO